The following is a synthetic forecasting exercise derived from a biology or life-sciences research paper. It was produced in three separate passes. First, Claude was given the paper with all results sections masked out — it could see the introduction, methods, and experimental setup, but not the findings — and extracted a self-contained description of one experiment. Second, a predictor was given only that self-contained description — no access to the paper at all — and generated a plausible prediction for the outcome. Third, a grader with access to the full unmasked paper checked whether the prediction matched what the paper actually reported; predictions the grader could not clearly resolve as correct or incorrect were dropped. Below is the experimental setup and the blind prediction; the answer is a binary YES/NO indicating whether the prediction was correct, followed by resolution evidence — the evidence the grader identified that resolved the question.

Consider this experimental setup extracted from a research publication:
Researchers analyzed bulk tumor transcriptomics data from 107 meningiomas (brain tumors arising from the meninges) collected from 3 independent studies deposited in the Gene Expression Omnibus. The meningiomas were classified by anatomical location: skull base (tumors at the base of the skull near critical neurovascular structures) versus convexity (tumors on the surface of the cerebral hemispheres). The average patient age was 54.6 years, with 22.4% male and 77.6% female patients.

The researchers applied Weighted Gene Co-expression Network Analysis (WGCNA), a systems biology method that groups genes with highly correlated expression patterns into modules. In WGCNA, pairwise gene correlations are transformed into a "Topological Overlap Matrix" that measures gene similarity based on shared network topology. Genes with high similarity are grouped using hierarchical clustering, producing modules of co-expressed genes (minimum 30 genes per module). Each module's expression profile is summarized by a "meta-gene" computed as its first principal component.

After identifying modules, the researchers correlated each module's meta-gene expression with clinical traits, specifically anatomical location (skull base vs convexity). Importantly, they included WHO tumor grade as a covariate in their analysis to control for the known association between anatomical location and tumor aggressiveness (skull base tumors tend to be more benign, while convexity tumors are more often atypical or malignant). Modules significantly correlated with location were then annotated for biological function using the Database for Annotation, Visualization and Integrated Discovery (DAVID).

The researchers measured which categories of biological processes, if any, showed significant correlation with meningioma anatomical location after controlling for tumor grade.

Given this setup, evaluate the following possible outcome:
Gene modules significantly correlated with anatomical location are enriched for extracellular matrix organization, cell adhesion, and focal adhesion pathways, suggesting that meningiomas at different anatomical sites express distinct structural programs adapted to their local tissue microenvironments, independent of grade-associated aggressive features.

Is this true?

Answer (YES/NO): NO